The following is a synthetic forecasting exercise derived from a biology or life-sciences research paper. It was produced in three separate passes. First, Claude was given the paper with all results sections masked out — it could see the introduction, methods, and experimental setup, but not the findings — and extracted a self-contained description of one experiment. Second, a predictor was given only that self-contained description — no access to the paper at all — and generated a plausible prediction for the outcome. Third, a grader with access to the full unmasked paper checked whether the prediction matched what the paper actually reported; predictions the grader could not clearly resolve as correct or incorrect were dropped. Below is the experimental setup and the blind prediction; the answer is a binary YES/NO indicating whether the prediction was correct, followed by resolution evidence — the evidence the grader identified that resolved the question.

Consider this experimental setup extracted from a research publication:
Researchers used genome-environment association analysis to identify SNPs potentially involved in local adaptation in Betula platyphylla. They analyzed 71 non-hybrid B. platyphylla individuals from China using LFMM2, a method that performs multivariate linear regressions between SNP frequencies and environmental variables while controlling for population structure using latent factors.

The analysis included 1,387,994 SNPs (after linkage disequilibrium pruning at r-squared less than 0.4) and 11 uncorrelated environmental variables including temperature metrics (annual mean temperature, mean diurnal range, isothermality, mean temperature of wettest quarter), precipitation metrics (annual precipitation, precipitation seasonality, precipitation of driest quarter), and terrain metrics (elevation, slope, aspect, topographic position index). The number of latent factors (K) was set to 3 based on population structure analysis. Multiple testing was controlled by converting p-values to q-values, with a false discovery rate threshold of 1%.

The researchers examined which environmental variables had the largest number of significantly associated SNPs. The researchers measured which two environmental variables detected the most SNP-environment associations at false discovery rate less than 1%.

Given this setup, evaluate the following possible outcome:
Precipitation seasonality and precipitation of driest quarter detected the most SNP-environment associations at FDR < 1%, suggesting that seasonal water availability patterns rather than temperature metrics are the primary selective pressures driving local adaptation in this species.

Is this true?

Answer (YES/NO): NO